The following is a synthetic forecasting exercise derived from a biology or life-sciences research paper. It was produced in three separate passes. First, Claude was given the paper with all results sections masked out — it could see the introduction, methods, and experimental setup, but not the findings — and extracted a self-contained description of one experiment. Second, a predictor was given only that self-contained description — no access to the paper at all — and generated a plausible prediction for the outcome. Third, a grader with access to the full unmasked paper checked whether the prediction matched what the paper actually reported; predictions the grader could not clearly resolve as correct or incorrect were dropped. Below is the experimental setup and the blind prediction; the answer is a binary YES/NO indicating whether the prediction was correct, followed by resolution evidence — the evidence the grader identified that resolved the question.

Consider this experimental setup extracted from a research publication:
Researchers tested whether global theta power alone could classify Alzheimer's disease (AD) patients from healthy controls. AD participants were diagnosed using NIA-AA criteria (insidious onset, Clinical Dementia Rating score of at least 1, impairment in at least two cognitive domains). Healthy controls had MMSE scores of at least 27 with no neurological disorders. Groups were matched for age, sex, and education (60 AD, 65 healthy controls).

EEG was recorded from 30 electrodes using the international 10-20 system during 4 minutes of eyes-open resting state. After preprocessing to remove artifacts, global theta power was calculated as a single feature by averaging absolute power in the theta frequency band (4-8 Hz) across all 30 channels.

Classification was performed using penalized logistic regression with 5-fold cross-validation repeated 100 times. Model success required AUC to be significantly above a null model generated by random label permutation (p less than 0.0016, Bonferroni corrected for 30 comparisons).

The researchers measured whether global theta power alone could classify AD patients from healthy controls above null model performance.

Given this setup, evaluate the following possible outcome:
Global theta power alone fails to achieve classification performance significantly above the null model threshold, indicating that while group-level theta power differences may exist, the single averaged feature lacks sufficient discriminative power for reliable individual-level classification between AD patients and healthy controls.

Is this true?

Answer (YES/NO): NO